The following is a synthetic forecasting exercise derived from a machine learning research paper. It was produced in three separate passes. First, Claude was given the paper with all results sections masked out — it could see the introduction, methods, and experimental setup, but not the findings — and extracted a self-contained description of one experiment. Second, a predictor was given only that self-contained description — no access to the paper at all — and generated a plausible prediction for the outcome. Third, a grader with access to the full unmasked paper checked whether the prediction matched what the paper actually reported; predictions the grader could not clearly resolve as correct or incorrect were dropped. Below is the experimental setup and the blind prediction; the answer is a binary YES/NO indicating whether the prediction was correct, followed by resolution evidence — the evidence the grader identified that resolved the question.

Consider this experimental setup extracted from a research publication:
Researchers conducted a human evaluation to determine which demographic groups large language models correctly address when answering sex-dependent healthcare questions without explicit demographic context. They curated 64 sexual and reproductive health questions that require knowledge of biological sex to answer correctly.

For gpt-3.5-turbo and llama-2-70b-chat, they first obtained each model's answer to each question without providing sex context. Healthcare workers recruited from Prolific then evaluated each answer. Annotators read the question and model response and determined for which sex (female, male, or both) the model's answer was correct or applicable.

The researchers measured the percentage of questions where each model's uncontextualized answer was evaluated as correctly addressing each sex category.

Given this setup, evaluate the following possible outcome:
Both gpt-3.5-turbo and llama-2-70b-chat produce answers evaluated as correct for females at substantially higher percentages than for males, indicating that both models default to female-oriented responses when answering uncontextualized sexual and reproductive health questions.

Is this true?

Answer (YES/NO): YES